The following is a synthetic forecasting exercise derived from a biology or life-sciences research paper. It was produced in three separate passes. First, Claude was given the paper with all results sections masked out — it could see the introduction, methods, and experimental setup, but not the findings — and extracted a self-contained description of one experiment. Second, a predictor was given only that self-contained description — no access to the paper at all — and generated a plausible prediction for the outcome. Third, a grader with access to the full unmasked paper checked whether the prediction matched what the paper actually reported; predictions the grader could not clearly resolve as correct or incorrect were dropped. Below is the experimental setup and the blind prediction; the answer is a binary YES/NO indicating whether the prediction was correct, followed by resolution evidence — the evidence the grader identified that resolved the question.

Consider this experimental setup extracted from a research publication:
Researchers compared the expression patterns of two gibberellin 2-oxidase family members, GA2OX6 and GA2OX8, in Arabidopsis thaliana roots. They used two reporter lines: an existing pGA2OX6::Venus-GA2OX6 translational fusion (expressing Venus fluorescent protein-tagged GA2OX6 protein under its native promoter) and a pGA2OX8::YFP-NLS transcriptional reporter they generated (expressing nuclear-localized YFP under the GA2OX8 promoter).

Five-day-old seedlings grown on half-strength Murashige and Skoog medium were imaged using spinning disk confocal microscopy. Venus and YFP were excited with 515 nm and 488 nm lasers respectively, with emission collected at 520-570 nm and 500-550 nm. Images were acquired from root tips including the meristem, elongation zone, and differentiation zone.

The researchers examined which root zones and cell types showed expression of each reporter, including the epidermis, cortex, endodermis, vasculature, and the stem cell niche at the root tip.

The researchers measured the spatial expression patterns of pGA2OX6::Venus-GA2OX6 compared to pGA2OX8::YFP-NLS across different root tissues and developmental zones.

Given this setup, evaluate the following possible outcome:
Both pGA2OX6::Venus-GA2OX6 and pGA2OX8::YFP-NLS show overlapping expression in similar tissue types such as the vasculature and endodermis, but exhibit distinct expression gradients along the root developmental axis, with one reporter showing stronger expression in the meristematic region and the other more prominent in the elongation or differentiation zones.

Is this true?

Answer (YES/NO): NO